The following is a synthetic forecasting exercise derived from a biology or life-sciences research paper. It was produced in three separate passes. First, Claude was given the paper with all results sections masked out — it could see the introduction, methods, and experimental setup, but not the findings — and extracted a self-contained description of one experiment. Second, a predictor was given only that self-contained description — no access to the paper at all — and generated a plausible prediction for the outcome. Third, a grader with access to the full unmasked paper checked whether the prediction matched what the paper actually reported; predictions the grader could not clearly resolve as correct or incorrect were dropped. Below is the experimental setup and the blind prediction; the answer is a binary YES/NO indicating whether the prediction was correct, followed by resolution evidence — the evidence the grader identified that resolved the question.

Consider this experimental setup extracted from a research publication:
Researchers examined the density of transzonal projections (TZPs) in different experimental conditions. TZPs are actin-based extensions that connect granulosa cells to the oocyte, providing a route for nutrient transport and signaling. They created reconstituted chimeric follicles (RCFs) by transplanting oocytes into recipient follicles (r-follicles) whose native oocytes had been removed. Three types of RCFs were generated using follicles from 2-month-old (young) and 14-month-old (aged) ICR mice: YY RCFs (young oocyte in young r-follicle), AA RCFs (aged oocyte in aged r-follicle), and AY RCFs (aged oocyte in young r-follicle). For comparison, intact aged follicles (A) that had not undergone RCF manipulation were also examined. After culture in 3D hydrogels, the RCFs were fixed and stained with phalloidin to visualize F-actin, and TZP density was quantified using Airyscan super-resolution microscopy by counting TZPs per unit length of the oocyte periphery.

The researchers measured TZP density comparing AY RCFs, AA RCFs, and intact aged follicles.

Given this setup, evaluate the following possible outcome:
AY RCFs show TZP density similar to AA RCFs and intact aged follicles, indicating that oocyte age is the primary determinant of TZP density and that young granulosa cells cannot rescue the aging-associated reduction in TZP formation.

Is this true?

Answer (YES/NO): NO